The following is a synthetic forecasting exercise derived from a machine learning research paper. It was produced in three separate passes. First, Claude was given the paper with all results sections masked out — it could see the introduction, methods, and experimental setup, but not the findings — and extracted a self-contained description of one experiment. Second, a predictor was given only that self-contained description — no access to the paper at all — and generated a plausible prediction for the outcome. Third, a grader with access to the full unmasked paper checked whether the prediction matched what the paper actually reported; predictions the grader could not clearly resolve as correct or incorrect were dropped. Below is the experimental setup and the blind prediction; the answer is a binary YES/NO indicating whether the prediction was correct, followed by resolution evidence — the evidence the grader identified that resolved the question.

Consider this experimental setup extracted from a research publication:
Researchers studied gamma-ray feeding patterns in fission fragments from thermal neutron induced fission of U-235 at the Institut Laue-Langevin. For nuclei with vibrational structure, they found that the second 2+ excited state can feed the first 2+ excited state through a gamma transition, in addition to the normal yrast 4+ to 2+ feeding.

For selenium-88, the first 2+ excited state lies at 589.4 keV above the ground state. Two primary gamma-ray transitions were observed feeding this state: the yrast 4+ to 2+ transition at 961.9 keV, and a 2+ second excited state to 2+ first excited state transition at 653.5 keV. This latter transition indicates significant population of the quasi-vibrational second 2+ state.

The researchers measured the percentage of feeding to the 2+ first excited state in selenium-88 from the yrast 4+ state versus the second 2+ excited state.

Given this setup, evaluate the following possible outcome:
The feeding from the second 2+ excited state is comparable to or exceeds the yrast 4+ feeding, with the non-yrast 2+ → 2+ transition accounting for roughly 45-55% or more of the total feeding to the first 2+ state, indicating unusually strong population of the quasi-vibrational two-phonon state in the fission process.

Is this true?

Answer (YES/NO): NO